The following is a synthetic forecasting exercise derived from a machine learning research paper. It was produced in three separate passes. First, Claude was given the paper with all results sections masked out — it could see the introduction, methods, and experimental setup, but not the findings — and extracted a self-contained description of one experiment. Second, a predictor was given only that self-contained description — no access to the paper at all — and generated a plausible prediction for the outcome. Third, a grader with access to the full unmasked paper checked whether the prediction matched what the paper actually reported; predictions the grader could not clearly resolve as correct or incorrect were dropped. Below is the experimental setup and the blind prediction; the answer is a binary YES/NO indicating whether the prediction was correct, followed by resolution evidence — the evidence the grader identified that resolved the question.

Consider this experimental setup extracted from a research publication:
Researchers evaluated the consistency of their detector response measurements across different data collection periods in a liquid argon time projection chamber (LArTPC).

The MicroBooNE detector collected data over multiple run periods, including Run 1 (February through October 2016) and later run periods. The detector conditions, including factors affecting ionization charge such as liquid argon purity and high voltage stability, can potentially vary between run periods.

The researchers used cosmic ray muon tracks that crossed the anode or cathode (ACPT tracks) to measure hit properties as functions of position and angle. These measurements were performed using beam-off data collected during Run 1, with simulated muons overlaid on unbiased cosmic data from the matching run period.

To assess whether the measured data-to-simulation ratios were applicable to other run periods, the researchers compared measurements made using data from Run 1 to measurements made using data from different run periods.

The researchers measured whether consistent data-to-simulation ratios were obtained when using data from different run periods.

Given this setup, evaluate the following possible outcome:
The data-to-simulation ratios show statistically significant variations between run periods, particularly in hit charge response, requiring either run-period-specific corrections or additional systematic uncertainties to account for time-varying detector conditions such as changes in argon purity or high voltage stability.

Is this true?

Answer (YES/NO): NO